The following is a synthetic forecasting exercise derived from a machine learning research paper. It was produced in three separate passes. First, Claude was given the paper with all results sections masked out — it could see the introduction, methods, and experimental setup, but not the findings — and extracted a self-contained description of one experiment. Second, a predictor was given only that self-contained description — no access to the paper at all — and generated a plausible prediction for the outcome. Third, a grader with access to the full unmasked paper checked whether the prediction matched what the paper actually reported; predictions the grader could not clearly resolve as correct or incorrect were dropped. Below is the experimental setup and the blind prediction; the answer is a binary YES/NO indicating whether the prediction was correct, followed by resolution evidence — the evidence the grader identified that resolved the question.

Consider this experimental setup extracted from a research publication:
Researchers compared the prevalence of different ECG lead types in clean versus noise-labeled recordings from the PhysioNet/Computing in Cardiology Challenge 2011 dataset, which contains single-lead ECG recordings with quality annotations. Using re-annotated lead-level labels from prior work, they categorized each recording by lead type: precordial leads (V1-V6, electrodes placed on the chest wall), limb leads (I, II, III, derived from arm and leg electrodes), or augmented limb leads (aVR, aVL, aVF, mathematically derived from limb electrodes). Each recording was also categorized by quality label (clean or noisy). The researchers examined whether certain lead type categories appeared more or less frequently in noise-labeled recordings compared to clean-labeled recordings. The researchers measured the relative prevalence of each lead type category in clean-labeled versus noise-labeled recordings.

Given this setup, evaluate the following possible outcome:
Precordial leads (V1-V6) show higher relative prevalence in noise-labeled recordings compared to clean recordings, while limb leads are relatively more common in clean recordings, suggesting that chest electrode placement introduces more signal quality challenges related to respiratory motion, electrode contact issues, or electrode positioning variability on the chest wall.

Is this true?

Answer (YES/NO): NO